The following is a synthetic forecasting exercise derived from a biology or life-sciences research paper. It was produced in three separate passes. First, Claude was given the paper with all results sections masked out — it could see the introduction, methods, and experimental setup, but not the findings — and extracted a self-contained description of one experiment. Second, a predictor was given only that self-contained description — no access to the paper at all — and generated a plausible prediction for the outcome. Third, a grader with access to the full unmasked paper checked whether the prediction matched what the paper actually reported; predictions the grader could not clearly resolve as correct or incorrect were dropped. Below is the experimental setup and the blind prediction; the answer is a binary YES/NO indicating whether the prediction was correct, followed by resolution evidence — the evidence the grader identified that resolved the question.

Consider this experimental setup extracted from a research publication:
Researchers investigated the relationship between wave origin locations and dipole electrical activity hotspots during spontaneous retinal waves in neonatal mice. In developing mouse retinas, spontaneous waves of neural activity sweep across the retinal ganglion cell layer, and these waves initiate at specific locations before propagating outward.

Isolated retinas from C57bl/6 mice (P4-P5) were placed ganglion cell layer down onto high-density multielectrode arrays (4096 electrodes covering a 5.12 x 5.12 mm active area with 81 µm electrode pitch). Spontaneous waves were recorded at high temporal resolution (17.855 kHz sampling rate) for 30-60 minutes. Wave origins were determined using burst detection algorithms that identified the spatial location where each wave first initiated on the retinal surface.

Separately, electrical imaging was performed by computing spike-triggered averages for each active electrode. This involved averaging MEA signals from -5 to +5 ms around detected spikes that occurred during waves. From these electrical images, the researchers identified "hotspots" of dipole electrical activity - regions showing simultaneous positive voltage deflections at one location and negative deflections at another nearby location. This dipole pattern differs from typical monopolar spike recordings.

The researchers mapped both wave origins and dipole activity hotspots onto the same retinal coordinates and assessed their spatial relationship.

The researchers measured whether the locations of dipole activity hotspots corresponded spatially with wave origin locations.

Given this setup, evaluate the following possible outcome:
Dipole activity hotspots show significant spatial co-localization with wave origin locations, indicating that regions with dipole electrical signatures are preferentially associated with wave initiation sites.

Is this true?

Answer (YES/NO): YES